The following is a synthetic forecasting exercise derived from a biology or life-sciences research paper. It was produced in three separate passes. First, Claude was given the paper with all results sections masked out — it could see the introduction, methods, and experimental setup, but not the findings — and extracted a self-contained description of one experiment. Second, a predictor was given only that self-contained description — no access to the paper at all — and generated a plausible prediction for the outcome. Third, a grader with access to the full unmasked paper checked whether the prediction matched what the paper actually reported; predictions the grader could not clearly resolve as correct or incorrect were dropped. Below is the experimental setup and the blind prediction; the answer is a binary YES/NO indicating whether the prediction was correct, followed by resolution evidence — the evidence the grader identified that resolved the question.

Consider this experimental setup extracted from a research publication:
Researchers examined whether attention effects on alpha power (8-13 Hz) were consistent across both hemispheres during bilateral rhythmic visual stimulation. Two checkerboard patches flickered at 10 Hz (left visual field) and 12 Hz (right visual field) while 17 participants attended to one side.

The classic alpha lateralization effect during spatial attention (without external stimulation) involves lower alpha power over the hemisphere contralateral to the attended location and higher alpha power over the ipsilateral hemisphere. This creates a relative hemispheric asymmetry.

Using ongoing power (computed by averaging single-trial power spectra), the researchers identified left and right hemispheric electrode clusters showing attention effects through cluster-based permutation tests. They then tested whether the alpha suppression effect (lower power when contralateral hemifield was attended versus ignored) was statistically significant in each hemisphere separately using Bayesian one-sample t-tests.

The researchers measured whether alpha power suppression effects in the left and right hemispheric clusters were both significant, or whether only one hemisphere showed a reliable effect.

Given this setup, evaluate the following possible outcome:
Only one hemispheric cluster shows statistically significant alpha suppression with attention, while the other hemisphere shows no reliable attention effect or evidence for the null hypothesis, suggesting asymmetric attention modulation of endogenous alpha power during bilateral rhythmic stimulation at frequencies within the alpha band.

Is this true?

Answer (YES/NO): NO